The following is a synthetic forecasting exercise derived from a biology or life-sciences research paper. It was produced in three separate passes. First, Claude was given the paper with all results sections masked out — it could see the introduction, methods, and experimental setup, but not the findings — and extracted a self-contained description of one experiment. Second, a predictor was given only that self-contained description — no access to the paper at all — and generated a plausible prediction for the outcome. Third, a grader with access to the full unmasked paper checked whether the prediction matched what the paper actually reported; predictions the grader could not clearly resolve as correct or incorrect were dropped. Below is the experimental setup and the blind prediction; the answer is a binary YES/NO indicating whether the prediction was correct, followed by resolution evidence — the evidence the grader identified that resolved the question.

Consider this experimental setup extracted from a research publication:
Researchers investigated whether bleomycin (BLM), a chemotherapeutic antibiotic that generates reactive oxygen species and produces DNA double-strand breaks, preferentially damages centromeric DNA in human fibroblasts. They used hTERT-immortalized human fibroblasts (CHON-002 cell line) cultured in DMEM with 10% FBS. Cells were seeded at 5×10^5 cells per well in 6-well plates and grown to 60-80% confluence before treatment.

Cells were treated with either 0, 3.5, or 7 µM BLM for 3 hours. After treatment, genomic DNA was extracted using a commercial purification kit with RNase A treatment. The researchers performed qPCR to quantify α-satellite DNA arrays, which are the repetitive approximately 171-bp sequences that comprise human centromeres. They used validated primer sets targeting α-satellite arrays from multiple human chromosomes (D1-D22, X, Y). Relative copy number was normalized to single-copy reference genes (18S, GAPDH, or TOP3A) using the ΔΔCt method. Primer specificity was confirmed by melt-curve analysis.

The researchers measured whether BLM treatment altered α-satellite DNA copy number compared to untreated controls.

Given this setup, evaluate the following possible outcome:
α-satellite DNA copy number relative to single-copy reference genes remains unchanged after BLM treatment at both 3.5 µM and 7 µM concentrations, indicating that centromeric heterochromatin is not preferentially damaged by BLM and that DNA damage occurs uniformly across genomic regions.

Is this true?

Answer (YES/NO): NO